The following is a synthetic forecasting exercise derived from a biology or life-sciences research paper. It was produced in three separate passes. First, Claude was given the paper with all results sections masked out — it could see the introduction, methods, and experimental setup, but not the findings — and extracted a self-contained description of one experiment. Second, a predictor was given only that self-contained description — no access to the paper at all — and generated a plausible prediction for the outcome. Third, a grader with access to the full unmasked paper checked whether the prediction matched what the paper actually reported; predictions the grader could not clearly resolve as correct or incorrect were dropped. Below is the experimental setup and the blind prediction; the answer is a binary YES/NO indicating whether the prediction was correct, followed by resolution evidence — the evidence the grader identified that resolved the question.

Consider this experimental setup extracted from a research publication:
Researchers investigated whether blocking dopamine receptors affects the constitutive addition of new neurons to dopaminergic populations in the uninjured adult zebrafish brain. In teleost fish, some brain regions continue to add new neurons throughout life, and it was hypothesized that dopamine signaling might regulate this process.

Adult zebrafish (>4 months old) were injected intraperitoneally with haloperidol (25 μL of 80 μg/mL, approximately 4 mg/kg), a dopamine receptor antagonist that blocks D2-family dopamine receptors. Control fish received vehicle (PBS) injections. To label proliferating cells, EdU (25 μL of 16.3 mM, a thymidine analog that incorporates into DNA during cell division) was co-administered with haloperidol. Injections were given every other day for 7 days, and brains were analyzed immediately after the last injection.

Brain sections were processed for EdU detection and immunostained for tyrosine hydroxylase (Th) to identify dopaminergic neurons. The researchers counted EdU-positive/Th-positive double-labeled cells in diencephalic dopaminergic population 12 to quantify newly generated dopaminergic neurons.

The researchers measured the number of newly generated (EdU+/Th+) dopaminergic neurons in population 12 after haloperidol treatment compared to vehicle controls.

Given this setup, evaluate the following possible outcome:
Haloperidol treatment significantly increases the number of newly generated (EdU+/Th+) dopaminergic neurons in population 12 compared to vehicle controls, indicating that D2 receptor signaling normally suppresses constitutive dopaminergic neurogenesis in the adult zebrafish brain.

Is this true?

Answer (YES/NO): NO